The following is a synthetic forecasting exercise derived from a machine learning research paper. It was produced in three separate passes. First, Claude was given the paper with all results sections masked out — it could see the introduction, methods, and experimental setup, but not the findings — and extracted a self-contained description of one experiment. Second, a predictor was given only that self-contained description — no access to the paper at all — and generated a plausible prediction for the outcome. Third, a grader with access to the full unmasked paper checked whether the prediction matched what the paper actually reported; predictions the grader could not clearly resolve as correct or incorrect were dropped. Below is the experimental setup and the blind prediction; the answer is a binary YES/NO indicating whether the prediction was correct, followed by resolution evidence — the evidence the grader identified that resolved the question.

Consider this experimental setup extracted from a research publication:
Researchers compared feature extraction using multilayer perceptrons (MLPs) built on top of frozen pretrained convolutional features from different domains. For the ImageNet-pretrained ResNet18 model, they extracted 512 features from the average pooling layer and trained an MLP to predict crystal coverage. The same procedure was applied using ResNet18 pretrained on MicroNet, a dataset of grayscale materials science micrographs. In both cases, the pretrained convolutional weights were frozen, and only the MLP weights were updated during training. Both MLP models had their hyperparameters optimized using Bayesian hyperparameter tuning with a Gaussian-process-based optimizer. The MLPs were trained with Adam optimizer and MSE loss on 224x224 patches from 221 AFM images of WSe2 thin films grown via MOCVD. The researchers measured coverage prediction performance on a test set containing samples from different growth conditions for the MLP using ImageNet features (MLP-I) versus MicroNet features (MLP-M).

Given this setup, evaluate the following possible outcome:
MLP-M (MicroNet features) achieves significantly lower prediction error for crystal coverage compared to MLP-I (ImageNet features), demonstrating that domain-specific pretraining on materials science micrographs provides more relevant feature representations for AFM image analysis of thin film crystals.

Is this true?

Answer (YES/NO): YES